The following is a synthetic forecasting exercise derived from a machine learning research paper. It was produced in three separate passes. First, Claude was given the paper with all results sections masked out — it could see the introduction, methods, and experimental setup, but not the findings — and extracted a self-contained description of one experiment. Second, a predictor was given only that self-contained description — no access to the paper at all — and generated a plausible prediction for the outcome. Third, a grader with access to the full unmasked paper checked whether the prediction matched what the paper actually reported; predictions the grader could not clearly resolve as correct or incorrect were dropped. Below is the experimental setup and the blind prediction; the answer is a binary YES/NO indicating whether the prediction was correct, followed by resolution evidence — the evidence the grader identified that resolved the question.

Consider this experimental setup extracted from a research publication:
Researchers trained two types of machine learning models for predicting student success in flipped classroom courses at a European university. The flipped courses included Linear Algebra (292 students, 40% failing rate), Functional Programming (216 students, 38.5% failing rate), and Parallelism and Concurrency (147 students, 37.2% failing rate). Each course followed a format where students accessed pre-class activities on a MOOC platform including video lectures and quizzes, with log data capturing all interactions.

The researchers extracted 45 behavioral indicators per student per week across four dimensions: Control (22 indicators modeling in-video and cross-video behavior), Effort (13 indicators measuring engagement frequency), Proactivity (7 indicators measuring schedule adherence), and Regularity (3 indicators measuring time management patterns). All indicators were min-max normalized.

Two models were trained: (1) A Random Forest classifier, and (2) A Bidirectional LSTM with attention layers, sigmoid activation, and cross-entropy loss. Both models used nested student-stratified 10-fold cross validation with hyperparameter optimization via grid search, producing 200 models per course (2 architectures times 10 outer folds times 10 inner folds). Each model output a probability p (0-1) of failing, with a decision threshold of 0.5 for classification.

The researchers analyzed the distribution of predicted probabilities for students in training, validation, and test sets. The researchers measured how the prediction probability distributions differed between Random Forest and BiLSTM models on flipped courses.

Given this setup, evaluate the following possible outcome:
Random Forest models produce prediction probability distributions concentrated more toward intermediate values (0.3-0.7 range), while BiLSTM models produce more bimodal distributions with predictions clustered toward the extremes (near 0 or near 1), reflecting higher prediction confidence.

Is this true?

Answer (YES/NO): YES